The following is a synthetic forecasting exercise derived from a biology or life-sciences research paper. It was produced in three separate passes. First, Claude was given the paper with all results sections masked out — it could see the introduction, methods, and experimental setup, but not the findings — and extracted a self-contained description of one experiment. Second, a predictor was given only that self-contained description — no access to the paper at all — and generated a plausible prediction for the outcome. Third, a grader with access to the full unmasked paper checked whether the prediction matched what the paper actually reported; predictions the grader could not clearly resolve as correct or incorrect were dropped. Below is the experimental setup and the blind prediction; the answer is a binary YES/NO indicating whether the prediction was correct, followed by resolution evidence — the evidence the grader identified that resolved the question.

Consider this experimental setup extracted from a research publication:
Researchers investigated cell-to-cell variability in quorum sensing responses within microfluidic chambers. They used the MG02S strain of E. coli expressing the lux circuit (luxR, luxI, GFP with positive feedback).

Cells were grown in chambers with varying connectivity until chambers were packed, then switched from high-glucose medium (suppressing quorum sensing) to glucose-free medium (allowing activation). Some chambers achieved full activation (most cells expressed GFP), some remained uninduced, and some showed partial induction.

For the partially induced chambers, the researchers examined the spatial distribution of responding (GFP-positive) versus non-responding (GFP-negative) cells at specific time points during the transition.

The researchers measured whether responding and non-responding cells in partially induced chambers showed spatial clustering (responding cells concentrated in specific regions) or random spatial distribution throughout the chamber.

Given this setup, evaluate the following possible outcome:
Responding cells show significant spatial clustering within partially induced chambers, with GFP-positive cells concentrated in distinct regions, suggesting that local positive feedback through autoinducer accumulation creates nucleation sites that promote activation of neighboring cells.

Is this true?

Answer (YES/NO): NO